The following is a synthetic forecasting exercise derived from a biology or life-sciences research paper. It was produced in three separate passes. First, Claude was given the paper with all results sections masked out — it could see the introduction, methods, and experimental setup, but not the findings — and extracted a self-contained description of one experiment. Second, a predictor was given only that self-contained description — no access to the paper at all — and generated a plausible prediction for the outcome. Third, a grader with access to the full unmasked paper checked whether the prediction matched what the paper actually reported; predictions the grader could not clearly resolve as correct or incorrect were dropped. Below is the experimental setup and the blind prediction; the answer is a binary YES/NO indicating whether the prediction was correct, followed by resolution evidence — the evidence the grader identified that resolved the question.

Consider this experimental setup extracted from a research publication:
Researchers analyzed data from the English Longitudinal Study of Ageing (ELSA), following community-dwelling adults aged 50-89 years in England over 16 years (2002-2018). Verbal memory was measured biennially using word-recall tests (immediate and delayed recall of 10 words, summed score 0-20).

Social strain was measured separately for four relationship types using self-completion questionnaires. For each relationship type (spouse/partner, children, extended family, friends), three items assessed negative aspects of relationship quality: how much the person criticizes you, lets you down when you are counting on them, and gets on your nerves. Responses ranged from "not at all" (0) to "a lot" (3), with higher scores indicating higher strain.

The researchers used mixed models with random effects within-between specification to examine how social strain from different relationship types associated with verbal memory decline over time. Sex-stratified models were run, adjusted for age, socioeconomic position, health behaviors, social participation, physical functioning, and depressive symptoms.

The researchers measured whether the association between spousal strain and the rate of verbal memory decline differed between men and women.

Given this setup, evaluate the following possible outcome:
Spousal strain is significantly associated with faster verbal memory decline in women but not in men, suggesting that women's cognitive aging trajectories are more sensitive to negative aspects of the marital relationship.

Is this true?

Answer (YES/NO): NO